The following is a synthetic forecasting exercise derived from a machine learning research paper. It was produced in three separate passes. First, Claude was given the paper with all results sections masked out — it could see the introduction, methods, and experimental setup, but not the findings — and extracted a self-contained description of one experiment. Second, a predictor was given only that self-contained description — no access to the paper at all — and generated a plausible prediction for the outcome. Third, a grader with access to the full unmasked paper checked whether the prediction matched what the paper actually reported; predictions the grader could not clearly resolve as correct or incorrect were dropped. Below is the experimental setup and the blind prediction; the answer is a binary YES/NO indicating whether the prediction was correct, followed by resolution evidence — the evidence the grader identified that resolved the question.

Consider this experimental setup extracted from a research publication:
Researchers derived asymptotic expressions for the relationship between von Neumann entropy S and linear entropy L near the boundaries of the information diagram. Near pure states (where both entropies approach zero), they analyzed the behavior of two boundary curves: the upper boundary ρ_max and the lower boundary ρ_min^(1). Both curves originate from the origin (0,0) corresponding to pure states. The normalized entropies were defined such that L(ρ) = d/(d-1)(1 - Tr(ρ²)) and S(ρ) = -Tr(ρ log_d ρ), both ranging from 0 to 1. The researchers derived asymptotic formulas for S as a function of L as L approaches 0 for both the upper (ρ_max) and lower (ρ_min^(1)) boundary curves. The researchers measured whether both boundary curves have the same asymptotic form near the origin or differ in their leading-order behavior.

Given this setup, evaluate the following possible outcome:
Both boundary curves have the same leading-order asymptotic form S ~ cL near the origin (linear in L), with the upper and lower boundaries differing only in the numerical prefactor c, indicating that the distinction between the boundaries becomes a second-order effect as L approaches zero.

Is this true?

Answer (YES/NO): NO